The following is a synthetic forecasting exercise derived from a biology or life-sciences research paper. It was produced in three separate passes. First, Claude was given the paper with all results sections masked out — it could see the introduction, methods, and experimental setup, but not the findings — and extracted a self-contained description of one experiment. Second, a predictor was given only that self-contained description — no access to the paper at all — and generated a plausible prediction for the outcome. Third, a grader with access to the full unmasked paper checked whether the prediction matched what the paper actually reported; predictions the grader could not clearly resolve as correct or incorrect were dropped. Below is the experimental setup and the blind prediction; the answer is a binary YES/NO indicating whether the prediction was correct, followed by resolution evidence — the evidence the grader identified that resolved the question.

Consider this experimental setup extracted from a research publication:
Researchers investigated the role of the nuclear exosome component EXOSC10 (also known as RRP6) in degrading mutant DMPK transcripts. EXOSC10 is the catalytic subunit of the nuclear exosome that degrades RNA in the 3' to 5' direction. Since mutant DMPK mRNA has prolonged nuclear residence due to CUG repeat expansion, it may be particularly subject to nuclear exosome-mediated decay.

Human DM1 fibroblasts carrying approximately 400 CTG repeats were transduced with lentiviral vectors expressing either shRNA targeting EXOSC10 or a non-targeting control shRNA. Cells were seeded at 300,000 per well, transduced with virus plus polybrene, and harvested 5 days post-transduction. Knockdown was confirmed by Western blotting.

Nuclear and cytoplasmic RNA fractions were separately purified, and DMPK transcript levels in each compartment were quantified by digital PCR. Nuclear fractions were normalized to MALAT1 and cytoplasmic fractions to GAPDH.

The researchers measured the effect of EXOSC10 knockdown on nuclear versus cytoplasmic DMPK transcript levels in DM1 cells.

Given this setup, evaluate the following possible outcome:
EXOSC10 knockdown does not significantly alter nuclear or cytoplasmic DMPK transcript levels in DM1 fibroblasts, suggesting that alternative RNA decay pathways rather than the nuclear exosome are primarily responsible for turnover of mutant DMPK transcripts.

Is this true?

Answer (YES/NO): NO